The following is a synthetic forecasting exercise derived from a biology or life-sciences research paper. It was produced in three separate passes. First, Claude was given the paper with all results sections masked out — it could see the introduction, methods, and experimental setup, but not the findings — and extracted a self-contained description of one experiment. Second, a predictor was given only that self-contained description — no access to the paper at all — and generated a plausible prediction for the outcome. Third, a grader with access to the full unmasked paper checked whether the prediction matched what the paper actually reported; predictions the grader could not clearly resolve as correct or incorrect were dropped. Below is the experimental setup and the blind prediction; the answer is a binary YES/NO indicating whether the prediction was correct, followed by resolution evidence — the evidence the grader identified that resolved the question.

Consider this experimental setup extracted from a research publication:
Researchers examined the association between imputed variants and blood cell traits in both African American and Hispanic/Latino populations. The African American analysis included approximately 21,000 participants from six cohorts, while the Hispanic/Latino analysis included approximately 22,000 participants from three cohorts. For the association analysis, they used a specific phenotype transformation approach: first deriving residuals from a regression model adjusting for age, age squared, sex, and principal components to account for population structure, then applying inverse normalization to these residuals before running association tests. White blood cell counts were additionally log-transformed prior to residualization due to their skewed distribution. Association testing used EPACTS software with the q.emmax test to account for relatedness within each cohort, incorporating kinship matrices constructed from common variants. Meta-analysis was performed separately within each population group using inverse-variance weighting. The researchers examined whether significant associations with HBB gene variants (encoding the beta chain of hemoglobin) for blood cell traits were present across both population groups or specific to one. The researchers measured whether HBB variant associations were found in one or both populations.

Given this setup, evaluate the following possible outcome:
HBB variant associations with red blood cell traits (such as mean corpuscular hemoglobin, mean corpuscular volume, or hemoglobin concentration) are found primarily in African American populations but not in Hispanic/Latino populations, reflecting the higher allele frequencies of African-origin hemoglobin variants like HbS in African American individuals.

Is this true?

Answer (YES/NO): NO